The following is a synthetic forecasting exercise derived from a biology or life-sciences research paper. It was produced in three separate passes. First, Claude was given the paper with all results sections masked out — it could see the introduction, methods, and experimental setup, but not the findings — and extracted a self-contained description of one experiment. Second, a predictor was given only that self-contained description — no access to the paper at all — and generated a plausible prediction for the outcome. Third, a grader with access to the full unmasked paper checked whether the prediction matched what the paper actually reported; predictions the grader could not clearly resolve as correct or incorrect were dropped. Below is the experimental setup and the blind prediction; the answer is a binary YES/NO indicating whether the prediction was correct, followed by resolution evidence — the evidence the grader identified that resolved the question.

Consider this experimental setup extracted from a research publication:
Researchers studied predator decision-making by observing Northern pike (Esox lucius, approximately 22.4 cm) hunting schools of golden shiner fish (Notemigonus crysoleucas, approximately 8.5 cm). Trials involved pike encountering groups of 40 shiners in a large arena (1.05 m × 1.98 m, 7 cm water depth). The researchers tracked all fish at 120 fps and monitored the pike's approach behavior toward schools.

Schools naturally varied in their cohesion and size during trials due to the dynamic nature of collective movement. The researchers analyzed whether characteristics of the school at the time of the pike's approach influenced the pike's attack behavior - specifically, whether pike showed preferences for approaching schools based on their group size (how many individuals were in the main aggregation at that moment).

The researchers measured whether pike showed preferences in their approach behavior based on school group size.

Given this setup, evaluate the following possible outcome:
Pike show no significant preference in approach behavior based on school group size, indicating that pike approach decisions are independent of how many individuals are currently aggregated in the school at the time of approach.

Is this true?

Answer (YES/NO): NO